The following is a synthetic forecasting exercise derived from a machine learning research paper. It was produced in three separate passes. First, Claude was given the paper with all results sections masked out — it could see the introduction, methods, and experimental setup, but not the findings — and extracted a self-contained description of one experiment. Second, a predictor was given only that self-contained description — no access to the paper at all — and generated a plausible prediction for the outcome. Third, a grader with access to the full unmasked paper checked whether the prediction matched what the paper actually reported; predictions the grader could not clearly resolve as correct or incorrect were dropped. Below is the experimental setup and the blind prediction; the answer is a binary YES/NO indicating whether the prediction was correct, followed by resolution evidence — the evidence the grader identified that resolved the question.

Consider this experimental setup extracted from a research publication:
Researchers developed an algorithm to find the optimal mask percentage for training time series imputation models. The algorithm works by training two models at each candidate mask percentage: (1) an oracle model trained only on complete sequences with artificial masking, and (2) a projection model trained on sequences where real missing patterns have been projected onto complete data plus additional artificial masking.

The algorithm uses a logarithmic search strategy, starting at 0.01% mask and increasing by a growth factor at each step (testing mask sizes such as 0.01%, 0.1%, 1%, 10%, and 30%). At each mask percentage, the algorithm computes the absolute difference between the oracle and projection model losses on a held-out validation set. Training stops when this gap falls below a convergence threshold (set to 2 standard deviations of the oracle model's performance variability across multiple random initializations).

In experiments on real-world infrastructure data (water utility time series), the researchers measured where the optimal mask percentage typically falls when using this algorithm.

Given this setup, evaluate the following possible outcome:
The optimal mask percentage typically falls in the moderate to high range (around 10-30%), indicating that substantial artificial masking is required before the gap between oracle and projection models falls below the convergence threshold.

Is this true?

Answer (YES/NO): NO